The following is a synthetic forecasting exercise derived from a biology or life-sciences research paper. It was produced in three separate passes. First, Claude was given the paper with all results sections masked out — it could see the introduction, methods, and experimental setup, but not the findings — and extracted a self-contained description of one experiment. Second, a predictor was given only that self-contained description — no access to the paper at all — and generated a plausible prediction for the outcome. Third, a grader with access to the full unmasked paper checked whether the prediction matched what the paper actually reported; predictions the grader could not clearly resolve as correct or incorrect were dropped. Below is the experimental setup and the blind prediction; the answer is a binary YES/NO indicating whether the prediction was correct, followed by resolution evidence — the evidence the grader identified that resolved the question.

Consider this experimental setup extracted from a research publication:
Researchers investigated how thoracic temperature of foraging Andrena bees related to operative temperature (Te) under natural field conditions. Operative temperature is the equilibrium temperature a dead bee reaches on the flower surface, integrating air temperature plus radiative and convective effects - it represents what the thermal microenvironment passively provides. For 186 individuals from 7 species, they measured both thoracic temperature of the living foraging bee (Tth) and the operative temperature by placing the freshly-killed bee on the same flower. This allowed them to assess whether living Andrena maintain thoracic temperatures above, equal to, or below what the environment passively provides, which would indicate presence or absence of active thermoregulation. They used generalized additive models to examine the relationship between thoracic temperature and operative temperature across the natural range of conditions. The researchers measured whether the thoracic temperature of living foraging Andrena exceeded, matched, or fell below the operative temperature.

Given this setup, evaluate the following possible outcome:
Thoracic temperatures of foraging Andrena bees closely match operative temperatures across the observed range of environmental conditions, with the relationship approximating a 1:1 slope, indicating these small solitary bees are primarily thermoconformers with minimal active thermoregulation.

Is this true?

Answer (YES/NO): NO